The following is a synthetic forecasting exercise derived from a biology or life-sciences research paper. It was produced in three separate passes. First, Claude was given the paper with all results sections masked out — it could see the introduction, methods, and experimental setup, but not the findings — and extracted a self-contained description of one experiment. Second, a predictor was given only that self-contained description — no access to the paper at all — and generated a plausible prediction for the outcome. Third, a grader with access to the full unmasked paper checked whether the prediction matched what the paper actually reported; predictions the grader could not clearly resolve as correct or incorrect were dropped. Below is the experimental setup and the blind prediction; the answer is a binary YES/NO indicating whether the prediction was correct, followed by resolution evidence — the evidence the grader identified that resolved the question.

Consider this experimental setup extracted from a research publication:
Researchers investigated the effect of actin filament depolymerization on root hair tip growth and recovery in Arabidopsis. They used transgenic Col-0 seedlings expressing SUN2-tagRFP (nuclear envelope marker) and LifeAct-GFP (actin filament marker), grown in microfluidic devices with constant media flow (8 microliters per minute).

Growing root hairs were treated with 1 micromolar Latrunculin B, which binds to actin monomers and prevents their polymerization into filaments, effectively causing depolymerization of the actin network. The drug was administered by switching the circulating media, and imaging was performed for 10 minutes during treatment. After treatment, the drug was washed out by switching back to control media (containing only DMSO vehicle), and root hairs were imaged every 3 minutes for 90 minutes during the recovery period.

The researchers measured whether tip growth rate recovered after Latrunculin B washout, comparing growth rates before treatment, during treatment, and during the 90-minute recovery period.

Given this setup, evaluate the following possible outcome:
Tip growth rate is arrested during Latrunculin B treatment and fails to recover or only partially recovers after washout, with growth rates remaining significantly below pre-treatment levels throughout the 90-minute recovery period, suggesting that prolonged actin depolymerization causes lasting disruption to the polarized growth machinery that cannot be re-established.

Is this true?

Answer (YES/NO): YES